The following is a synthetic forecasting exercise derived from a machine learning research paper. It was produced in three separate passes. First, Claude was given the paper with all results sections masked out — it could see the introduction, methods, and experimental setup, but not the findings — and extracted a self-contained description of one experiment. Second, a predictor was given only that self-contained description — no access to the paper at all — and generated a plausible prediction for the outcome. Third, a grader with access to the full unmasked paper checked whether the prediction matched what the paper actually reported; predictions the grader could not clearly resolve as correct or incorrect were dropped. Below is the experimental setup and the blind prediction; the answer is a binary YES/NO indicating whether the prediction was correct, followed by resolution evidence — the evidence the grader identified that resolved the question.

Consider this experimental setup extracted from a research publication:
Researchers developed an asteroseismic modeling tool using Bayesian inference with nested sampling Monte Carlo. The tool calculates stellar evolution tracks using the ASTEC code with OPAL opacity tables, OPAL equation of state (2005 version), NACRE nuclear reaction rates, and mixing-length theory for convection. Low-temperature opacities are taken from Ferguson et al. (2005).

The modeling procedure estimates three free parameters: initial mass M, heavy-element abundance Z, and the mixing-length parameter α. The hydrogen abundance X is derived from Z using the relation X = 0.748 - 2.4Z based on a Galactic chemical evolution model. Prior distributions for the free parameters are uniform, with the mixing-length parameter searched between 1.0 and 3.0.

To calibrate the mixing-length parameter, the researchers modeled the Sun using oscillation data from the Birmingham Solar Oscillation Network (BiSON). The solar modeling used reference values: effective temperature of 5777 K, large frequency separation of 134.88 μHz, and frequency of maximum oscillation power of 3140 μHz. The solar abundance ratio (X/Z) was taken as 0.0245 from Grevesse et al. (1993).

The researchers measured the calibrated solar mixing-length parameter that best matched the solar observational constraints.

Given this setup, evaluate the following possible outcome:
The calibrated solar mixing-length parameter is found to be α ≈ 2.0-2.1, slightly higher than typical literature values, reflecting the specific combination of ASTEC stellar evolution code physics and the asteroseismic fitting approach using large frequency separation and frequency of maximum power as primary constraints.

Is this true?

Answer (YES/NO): NO